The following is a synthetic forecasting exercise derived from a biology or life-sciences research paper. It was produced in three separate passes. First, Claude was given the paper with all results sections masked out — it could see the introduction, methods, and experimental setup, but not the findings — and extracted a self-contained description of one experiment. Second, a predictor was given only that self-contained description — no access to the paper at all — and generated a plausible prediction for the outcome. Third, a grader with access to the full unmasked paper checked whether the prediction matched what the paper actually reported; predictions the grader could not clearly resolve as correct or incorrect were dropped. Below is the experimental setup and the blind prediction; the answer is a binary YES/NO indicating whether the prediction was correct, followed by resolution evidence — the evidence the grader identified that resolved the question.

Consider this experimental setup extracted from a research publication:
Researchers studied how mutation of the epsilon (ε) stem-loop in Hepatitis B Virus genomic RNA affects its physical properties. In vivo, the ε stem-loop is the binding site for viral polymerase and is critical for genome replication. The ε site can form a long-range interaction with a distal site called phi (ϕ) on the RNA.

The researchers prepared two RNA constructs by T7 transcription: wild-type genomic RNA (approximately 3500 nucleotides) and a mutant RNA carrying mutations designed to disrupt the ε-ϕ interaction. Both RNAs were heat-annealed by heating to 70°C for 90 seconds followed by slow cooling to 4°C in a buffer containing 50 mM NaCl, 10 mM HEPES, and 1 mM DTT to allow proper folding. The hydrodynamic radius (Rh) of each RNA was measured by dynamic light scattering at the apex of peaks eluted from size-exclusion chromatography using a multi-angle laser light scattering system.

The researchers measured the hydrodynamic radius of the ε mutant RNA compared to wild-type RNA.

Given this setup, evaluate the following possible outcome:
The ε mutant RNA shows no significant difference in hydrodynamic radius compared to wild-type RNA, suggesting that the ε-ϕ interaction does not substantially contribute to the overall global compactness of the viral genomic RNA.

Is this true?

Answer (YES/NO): NO